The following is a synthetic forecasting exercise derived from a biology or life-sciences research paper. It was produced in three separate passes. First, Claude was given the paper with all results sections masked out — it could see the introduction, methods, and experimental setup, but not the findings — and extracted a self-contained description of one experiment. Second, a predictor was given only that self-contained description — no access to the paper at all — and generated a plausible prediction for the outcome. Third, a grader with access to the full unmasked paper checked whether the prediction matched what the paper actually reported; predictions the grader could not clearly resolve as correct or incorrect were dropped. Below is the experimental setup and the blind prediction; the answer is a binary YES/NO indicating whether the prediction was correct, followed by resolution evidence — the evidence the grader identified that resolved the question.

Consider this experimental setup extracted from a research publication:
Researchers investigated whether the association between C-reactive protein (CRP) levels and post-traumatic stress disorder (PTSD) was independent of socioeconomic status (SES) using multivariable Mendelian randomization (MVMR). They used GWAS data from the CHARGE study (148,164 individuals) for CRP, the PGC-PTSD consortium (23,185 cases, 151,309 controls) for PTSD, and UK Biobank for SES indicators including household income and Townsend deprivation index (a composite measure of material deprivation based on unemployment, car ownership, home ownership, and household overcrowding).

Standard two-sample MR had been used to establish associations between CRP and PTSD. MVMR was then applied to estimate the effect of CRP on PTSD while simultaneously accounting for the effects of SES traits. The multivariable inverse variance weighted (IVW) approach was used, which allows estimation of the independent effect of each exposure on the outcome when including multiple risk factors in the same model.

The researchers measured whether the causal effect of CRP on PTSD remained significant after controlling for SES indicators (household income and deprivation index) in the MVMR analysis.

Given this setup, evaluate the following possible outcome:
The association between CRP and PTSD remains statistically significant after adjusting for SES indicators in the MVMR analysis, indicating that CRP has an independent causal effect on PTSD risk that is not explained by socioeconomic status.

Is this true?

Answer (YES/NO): NO